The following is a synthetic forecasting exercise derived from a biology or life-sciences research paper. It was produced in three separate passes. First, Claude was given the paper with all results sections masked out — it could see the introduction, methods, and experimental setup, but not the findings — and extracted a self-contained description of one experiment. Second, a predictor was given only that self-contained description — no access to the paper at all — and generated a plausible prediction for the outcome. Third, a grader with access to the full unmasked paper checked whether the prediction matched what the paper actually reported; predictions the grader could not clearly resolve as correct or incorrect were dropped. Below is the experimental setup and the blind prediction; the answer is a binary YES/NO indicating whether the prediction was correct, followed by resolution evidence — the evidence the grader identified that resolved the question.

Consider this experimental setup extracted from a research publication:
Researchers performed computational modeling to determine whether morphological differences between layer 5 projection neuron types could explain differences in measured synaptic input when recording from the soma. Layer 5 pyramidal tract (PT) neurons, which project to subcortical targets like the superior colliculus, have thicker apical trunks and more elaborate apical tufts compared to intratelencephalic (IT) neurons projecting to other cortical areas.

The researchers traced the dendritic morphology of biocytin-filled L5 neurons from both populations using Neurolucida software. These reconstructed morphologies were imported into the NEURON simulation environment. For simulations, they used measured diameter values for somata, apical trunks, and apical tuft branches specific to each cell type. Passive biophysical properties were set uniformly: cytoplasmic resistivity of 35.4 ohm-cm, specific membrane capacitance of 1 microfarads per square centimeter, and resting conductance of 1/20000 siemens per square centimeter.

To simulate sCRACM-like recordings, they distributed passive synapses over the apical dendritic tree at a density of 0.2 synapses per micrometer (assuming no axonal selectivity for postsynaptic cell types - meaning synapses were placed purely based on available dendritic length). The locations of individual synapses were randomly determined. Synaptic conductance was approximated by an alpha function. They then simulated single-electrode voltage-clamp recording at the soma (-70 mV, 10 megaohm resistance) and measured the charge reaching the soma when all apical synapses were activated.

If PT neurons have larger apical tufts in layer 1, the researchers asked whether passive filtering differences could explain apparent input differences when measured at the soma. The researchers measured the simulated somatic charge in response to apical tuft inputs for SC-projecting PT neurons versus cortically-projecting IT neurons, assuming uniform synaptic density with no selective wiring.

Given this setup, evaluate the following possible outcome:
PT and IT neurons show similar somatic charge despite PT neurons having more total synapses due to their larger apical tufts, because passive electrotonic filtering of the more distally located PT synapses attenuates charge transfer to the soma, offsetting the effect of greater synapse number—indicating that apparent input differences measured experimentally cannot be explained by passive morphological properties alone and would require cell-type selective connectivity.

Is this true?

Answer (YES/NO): NO